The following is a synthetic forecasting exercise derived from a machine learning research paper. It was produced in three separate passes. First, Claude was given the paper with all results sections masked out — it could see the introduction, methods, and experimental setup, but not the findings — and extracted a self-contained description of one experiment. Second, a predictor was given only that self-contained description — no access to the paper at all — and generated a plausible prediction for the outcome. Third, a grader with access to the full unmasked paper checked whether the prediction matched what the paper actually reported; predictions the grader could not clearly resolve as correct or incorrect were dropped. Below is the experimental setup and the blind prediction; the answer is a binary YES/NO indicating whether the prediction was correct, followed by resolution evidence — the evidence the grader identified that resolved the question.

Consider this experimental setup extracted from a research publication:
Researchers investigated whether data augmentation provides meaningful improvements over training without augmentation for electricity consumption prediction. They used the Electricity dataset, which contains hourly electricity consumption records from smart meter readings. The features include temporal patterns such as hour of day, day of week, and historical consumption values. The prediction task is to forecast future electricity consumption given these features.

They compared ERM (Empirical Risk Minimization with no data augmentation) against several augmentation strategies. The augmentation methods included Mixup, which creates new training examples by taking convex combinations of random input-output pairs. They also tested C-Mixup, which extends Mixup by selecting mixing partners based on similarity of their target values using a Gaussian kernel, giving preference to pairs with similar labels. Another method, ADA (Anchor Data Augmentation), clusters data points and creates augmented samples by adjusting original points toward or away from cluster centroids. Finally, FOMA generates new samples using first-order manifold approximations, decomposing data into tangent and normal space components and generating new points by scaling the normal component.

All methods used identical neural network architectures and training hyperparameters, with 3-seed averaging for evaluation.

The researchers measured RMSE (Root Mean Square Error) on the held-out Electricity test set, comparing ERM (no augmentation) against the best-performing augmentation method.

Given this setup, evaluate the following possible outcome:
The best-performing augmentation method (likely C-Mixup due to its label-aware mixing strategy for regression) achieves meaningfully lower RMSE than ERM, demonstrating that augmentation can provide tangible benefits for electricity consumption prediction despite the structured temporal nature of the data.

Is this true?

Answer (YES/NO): NO